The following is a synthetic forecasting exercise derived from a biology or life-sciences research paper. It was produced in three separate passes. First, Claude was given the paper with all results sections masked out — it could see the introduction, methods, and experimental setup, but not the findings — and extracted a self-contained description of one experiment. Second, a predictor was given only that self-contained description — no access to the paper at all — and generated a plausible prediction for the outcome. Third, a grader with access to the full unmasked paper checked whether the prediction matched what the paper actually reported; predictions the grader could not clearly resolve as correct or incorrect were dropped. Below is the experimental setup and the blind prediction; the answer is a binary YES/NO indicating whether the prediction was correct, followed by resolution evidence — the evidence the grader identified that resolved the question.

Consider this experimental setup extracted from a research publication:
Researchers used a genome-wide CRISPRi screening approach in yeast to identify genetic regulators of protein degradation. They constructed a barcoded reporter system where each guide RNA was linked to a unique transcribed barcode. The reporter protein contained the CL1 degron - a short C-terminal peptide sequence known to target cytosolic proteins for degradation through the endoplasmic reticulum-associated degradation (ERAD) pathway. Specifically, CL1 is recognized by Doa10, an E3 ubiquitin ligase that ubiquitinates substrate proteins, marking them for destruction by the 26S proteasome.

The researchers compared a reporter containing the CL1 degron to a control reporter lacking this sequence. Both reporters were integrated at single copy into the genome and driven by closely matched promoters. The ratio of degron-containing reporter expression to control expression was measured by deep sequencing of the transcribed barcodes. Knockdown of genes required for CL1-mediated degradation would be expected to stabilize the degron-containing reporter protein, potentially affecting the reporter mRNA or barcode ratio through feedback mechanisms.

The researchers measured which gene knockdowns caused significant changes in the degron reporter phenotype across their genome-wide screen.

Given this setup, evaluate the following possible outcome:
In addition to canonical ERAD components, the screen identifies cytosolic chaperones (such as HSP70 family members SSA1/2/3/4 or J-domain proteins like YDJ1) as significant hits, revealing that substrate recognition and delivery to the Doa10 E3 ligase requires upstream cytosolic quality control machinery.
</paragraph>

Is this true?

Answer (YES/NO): NO